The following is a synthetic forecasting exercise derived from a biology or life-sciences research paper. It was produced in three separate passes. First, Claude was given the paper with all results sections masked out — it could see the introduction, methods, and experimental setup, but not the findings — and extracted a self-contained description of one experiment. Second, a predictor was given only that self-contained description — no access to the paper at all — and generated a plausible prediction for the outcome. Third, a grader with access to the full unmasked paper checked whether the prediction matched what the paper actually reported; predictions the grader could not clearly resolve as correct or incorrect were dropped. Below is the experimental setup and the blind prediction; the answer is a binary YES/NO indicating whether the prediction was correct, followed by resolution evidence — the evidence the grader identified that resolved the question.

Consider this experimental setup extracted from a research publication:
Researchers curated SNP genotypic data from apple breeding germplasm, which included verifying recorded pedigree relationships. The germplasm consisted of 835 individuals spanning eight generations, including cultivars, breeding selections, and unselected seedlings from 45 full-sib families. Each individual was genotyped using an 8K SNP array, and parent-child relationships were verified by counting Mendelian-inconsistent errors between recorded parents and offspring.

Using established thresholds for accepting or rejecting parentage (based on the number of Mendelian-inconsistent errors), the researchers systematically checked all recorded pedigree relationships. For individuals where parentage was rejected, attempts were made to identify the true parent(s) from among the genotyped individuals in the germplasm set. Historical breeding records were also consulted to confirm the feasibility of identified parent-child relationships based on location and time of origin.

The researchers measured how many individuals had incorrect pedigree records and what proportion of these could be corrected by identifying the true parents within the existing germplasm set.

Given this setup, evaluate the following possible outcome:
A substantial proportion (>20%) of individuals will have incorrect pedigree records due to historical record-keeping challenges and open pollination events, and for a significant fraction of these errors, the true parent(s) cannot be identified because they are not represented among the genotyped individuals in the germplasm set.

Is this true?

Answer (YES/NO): NO